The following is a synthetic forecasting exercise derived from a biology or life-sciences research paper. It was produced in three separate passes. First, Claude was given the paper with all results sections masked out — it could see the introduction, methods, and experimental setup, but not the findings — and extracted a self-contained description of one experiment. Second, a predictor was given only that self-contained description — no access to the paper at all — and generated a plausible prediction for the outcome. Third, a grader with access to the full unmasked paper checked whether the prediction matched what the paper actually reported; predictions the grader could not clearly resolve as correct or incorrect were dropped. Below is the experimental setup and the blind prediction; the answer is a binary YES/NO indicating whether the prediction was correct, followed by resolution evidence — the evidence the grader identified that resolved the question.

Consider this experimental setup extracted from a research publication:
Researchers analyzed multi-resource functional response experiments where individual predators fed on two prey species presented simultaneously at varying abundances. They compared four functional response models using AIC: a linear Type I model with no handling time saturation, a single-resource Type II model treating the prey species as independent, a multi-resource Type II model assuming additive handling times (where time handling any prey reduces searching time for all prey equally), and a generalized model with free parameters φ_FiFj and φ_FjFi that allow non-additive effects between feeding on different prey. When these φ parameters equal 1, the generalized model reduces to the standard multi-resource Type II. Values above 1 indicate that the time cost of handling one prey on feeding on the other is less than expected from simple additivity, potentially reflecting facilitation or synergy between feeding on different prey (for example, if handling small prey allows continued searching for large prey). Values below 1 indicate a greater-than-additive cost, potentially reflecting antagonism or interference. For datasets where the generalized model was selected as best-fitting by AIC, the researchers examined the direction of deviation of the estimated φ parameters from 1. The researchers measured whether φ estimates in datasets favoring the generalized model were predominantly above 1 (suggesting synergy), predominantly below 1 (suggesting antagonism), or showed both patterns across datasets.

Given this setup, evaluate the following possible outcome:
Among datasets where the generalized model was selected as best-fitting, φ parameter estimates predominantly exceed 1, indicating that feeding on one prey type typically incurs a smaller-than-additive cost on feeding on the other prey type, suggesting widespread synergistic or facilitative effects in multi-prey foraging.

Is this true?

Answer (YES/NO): NO